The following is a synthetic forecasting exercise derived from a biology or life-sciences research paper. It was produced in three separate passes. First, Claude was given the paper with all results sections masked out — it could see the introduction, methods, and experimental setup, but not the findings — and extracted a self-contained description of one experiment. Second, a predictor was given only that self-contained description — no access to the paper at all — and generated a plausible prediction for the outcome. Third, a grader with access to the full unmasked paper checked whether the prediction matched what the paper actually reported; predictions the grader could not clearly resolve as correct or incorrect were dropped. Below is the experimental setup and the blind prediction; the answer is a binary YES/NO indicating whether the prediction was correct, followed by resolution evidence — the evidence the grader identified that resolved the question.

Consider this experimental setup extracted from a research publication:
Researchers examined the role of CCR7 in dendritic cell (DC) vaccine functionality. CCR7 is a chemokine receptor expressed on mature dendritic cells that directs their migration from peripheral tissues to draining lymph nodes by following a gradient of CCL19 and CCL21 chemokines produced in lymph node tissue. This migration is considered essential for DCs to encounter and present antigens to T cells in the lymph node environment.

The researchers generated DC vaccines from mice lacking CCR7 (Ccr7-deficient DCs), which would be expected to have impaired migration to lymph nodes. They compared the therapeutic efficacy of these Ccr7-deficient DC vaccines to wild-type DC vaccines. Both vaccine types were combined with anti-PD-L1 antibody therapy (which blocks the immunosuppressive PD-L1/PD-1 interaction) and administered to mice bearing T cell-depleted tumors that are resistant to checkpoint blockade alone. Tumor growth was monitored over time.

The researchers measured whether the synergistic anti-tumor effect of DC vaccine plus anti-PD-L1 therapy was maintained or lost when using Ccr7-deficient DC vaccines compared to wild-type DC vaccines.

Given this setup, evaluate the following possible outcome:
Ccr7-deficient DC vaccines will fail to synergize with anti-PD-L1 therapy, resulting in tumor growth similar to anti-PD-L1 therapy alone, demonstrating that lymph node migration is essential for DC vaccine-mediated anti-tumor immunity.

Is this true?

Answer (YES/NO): YES